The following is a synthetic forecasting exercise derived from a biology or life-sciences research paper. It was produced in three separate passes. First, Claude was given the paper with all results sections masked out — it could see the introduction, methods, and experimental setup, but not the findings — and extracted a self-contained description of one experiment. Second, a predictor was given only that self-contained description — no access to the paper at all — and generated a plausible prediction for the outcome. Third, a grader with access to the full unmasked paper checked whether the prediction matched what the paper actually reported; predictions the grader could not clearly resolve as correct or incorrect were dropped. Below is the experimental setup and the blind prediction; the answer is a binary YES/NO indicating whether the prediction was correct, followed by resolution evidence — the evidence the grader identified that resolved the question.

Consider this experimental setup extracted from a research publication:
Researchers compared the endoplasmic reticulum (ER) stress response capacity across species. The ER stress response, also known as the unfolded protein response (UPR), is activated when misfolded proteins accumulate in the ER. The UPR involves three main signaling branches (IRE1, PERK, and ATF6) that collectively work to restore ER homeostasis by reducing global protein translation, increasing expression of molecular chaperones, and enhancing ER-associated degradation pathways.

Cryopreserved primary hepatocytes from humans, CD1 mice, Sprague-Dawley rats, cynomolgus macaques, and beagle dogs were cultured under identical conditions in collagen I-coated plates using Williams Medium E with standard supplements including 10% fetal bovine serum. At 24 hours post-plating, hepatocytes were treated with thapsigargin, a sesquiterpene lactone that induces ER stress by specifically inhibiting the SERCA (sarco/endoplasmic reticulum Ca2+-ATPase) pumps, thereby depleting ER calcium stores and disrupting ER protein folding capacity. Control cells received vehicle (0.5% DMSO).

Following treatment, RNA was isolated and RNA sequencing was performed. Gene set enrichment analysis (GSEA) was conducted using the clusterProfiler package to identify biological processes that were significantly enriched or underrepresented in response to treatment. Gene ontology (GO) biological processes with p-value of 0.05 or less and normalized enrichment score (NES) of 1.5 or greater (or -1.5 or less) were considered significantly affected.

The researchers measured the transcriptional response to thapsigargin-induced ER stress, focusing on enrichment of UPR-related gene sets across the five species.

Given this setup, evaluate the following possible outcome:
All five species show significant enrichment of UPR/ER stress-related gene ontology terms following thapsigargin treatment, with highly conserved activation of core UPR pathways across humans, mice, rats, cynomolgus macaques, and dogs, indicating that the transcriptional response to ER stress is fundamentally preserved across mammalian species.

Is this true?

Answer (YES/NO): NO